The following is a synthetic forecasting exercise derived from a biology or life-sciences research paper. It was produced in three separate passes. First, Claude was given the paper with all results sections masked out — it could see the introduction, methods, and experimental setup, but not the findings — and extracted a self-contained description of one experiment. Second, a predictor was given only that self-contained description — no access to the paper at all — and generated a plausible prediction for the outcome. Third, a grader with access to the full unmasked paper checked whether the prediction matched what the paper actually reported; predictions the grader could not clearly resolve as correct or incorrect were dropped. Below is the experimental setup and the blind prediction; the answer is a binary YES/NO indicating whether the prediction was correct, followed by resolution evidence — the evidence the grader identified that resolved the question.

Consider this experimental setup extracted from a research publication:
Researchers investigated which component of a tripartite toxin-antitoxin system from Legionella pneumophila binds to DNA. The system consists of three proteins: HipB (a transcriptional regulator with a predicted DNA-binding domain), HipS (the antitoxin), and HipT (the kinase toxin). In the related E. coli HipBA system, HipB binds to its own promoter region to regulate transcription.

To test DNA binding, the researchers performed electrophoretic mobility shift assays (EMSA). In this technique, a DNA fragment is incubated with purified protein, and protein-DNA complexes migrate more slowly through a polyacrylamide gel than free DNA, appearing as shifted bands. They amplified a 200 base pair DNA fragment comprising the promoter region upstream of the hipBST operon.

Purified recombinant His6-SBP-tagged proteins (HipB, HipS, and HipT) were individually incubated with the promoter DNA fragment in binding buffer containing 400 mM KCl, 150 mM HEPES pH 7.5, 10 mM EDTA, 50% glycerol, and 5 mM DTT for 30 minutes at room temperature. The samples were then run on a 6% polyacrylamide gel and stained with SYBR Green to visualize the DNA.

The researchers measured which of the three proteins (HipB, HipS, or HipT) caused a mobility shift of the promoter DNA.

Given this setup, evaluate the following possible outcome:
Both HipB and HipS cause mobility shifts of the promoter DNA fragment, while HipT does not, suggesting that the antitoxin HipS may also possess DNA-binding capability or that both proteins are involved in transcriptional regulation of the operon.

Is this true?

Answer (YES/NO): NO